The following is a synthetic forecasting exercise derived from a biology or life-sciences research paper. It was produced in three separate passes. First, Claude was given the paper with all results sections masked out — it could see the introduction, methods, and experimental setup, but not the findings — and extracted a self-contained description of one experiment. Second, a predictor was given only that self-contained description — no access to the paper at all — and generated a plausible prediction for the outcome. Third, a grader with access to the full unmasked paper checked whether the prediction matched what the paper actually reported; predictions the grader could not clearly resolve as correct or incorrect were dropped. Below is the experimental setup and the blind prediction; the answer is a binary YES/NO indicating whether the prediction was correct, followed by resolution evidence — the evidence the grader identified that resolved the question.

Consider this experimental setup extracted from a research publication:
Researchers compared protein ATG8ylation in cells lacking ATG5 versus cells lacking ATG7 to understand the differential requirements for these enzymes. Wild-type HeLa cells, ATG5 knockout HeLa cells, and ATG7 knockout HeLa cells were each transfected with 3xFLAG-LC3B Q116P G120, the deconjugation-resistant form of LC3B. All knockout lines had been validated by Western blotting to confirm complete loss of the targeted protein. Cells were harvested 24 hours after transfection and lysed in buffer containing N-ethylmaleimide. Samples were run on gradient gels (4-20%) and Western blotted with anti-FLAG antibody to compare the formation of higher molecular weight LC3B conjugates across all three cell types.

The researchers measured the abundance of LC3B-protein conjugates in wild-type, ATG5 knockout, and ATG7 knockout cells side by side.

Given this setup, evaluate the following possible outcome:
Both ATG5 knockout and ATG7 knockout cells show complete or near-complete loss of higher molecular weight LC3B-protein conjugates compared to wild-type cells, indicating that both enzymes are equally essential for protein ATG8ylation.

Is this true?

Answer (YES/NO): NO